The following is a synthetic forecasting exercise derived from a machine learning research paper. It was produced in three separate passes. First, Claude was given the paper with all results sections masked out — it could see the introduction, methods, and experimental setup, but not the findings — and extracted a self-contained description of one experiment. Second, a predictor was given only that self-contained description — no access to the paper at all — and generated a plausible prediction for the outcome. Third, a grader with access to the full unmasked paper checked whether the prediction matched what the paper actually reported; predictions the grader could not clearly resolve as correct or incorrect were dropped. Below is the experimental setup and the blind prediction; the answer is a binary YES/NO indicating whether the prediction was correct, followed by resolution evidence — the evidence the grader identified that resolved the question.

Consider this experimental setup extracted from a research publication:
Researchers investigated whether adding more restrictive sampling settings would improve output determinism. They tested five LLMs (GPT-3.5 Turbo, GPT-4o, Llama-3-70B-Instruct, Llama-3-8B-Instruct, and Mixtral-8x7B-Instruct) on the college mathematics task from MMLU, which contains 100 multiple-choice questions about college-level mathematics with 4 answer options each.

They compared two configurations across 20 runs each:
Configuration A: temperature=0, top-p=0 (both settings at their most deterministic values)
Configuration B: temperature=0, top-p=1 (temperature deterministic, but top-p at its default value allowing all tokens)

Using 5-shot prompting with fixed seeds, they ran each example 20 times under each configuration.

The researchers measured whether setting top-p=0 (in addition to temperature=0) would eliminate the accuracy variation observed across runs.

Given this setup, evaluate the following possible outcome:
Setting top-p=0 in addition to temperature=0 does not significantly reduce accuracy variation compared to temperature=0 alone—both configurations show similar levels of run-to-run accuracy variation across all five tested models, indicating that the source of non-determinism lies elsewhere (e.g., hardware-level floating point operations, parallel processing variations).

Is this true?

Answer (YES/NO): NO